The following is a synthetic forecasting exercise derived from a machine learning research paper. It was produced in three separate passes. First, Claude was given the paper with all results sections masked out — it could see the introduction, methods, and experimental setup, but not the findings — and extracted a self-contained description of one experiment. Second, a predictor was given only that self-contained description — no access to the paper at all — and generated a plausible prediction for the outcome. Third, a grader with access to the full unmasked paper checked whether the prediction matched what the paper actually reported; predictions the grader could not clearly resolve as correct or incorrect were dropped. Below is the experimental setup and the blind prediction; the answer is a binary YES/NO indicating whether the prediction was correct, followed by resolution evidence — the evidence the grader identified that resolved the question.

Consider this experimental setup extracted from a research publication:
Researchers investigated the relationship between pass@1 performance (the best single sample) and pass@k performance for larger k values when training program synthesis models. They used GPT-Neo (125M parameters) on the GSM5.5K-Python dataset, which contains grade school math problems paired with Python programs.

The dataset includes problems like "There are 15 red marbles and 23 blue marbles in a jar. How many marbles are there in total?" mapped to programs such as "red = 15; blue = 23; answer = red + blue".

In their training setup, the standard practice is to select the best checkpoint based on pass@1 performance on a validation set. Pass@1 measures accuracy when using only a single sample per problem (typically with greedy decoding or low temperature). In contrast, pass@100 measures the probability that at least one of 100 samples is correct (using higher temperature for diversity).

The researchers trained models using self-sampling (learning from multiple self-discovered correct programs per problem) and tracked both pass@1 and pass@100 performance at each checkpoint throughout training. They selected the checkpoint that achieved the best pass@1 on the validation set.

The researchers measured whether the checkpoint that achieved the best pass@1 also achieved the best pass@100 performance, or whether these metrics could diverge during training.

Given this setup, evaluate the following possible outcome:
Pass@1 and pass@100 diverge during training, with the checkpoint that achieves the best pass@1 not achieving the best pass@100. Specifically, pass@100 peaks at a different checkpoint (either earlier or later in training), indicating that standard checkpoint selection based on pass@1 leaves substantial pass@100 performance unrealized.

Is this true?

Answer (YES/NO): YES